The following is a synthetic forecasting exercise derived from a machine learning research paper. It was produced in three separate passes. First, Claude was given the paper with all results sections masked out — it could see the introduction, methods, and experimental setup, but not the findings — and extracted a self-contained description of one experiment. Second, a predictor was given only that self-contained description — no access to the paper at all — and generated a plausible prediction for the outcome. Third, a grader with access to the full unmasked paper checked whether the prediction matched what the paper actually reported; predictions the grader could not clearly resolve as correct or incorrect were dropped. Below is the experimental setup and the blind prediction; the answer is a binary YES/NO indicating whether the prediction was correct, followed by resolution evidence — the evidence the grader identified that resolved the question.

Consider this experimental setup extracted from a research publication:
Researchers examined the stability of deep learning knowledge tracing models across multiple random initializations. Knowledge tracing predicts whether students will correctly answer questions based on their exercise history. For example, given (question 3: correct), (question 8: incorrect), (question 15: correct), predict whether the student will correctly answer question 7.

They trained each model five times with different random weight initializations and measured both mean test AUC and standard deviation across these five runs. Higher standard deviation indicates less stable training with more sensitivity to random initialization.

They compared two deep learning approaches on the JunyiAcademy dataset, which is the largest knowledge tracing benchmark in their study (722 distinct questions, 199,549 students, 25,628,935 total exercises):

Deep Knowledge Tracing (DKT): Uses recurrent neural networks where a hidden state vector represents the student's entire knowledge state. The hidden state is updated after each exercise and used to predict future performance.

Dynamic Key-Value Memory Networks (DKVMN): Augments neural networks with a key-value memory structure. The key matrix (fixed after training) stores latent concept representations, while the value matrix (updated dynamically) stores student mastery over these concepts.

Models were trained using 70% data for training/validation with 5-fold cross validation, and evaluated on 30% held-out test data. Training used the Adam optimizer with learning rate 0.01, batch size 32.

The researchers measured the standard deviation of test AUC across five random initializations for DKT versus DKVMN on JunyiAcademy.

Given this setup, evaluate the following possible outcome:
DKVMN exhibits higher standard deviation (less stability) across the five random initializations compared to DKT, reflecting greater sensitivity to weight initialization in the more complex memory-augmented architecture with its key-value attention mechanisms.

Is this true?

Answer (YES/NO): YES